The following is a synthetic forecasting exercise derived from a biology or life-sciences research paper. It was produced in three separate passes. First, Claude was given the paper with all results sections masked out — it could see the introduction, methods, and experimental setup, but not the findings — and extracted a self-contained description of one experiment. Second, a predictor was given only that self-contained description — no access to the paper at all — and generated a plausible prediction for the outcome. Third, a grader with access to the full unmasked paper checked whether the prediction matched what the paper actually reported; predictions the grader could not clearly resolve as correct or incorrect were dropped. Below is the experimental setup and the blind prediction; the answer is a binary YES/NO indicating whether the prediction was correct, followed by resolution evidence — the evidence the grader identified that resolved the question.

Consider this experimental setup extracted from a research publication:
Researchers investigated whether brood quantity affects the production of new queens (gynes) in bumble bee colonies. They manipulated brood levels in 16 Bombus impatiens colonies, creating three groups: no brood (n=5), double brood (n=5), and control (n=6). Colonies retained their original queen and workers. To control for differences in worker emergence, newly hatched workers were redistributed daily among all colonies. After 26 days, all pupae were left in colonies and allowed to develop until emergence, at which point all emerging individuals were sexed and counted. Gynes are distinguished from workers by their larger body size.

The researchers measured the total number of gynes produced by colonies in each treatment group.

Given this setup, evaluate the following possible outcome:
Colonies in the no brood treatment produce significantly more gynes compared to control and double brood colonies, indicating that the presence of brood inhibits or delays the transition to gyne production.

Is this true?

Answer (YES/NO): NO